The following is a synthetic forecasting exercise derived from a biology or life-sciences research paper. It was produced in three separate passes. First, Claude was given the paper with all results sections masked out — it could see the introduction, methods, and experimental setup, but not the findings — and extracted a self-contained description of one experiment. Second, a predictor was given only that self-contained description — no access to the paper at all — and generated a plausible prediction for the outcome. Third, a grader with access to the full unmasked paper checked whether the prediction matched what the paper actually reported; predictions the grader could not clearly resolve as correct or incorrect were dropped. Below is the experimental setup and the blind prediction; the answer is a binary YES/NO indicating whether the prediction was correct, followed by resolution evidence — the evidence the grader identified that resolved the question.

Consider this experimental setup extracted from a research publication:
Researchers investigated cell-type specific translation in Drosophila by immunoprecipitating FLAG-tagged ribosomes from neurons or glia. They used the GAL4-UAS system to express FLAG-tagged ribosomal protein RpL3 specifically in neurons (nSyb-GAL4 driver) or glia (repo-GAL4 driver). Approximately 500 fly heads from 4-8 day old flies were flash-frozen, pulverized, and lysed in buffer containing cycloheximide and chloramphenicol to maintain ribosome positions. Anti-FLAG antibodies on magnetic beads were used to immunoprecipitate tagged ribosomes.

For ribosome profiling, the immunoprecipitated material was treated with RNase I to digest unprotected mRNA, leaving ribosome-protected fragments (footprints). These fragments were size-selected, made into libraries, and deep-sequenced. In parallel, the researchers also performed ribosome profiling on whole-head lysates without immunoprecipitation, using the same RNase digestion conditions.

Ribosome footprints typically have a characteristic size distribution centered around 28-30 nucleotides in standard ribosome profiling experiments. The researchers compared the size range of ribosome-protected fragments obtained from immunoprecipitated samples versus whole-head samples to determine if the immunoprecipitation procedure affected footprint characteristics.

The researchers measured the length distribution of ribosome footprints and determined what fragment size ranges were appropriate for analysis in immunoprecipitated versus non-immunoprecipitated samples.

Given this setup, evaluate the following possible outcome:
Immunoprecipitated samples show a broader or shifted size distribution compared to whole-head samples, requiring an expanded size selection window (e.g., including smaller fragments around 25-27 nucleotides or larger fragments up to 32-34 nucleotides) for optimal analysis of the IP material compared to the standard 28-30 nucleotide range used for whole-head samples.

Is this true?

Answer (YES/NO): NO